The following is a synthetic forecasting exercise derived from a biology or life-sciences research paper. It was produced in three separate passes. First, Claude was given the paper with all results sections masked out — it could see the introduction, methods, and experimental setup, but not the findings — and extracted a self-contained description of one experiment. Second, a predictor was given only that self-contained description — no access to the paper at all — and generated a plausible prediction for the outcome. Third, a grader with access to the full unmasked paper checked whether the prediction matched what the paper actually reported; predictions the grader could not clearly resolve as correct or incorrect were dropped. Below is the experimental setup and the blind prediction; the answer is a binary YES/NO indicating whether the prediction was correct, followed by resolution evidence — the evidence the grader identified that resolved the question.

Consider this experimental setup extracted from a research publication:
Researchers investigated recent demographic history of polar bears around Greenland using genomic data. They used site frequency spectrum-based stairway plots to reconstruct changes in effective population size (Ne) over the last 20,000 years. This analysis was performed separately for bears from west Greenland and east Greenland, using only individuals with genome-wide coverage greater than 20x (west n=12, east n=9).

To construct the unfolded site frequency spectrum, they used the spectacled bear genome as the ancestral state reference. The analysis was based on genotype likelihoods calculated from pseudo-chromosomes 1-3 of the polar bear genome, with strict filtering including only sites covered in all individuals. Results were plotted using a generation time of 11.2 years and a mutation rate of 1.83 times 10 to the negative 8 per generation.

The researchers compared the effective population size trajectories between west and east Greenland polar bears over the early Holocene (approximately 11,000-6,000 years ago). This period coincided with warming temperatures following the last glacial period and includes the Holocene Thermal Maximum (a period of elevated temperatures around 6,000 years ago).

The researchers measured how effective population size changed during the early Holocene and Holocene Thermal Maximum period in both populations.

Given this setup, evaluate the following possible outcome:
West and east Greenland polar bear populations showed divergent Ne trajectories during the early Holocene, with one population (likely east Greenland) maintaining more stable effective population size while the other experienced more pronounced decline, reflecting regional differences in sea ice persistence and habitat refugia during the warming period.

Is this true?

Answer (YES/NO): NO